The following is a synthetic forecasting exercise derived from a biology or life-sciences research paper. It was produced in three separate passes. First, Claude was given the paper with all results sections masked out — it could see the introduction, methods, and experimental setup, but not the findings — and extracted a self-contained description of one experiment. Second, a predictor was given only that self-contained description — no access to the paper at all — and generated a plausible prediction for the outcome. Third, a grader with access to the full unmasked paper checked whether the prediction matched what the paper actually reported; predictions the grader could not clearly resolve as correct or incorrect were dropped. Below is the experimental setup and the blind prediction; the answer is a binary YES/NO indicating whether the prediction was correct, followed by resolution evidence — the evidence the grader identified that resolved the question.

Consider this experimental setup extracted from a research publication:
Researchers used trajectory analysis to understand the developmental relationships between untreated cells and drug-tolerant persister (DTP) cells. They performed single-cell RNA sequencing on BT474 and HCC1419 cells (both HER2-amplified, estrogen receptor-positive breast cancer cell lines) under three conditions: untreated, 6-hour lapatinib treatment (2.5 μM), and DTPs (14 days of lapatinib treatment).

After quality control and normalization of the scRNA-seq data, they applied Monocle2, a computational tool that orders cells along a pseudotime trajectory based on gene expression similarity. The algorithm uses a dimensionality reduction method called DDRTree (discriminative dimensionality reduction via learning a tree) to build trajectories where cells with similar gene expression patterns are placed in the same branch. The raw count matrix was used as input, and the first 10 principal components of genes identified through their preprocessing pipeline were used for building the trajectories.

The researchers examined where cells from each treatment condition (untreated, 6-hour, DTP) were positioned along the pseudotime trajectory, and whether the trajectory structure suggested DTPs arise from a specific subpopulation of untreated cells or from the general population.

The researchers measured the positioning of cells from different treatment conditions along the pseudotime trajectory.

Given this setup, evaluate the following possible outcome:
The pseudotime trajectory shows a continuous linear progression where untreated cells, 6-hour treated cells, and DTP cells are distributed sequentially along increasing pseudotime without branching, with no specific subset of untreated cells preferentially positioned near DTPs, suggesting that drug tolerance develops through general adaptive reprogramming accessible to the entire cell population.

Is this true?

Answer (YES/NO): NO